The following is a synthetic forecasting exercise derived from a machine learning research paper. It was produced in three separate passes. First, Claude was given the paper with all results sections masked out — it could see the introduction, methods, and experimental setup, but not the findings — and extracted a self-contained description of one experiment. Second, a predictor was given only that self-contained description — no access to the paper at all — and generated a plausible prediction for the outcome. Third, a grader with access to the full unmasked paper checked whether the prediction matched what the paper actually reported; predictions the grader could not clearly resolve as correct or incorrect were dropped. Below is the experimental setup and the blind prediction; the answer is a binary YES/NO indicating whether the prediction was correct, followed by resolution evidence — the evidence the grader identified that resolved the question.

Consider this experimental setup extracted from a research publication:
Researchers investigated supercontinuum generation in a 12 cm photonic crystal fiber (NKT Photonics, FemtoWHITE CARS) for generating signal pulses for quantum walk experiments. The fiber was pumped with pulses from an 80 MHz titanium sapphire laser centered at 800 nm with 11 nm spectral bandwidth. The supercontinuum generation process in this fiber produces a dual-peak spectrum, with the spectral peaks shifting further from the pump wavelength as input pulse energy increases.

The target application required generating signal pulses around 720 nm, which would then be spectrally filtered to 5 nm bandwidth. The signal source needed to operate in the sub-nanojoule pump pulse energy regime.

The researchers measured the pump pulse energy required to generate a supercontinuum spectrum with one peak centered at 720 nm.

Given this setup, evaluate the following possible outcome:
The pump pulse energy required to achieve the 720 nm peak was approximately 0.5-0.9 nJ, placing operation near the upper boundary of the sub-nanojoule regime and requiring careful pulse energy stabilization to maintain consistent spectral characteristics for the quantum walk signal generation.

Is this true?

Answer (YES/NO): NO